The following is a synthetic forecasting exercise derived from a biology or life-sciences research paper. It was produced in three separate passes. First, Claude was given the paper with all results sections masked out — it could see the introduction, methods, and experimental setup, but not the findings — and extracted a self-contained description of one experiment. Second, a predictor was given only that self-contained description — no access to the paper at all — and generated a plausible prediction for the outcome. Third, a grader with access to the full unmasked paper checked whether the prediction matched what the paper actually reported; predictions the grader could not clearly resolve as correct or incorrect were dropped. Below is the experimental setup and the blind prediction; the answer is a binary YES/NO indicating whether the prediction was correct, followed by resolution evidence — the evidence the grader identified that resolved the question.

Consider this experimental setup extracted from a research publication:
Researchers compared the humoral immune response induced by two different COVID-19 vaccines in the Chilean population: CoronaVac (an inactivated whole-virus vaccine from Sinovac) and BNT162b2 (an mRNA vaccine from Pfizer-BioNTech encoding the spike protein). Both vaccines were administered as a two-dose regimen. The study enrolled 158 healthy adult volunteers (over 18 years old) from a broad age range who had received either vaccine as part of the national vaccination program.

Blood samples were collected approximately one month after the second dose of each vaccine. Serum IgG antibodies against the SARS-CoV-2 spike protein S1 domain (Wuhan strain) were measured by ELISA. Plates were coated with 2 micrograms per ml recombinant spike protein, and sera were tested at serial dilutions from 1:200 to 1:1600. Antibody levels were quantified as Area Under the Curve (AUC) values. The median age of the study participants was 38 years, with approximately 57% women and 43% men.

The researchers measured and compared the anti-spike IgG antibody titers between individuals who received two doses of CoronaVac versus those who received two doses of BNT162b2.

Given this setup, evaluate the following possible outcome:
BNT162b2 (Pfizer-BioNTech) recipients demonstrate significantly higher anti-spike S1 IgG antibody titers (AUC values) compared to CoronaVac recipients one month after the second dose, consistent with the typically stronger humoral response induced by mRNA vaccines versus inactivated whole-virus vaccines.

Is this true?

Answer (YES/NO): YES